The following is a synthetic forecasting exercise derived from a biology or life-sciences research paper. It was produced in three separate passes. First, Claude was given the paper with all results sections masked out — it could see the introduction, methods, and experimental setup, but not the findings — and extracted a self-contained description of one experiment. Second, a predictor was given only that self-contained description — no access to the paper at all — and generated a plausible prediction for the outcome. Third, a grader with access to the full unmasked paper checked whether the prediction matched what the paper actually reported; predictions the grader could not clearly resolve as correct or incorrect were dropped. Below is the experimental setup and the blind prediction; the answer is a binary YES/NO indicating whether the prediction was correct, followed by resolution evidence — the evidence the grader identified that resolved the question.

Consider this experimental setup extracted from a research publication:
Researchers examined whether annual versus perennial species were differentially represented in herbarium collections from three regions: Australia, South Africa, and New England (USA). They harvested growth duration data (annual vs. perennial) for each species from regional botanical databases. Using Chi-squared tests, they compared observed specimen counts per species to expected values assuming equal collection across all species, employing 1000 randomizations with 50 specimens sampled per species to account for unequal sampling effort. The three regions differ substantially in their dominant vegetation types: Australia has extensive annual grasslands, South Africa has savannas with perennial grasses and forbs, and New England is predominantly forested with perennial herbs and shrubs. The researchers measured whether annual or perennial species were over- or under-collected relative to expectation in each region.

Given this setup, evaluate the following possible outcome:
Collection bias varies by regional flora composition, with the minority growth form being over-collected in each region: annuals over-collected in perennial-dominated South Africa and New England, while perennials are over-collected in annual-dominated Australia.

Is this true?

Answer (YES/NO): NO